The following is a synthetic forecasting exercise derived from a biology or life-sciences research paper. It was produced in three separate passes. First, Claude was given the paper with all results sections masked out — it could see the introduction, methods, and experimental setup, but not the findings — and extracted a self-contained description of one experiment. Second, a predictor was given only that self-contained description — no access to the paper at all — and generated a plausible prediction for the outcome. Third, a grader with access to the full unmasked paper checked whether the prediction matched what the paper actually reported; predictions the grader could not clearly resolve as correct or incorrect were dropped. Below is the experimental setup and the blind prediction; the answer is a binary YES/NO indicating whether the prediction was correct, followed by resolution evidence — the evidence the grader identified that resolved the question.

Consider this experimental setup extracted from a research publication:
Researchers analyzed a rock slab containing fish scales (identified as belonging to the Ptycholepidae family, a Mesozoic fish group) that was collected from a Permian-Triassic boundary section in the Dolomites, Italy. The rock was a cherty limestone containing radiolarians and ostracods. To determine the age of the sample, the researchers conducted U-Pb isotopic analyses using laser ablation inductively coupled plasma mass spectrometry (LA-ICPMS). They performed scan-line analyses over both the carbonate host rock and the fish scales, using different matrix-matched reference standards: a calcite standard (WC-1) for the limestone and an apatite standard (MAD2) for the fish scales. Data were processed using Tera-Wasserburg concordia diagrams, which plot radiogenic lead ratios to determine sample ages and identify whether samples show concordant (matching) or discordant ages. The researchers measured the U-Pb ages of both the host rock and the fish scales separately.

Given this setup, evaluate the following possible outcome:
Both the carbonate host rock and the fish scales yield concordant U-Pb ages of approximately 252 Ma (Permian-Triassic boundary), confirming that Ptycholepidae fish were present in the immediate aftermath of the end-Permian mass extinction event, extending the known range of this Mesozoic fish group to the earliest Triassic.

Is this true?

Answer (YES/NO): NO